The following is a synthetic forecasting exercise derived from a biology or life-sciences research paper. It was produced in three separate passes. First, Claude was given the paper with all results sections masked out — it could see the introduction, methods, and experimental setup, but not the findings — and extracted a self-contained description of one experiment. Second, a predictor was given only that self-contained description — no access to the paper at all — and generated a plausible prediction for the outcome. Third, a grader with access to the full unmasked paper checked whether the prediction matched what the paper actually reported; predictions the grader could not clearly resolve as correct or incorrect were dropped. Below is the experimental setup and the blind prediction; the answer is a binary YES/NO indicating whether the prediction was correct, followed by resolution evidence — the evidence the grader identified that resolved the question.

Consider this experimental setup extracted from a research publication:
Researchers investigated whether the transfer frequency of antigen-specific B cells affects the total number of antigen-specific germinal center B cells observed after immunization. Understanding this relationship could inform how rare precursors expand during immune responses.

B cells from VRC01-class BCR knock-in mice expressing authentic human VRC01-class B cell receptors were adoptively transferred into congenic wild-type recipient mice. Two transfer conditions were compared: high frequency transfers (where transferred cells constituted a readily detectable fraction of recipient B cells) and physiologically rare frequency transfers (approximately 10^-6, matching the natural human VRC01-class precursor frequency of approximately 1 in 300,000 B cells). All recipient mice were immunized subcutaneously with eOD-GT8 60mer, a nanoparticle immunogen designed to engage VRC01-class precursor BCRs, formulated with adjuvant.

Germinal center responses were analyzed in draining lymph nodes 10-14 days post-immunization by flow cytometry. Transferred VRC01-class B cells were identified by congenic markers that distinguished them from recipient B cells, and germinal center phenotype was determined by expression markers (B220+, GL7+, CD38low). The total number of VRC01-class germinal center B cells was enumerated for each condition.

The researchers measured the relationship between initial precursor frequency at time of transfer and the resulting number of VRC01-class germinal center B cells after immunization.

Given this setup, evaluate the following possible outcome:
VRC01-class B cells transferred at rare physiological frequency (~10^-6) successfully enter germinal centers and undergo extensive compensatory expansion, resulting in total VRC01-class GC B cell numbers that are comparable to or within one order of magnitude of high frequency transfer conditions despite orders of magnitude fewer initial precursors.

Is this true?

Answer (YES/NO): NO